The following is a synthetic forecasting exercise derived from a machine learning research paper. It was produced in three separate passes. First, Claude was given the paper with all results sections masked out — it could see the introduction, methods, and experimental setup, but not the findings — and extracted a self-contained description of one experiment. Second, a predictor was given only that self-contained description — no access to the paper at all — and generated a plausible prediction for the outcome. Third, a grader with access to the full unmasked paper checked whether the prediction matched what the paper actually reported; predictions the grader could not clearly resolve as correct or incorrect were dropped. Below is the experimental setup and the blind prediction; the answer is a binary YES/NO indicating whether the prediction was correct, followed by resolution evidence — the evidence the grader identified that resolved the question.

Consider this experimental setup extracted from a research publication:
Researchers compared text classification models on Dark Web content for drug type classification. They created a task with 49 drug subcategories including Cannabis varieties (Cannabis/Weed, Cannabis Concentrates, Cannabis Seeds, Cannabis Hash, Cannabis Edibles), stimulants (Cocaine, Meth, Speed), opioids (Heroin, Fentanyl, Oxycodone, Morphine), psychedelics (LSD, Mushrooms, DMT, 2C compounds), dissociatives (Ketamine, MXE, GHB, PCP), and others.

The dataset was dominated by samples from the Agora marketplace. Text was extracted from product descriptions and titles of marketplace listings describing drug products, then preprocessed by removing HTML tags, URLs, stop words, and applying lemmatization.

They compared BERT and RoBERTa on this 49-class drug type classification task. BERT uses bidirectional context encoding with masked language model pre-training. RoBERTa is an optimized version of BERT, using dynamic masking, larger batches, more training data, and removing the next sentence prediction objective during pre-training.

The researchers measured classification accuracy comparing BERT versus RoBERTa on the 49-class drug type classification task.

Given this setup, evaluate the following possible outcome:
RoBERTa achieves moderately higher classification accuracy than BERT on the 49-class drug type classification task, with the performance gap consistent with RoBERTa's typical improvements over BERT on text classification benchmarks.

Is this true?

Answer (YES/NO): NO